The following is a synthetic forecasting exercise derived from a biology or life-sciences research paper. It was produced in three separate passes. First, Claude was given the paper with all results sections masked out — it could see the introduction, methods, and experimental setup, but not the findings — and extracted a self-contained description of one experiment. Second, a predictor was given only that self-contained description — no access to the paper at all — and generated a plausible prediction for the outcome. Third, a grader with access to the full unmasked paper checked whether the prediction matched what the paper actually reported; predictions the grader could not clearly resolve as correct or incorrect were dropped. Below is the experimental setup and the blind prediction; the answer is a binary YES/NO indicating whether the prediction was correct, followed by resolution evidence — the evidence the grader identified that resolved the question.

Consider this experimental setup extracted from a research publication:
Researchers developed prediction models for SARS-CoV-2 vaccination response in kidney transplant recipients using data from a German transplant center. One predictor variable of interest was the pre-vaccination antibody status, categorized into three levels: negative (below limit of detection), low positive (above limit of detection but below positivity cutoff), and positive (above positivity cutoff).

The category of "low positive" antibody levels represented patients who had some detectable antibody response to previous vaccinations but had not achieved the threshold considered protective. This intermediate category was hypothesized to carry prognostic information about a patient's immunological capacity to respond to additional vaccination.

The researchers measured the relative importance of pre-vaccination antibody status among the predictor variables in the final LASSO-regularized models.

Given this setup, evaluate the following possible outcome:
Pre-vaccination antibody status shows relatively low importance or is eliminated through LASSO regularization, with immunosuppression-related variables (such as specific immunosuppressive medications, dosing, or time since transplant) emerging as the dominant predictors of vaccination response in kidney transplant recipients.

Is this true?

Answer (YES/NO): NO